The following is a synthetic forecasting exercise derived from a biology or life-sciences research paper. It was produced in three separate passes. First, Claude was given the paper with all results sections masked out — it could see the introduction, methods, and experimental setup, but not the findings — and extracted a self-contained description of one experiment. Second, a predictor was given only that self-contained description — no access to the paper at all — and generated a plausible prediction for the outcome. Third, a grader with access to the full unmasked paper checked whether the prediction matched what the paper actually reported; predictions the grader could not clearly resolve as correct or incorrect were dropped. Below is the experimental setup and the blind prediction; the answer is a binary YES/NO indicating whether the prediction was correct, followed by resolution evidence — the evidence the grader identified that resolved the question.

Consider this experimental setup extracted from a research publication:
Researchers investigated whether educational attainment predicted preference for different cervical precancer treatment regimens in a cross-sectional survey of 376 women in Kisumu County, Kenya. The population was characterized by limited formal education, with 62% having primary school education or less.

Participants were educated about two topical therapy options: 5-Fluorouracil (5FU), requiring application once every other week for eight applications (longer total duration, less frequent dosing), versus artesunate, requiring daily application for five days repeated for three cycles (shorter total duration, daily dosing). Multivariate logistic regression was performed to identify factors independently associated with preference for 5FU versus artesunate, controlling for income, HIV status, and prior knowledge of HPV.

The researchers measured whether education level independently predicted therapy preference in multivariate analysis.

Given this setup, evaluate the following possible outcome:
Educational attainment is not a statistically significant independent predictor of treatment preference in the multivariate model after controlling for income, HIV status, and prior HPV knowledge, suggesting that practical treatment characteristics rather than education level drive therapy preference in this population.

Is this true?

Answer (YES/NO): NO